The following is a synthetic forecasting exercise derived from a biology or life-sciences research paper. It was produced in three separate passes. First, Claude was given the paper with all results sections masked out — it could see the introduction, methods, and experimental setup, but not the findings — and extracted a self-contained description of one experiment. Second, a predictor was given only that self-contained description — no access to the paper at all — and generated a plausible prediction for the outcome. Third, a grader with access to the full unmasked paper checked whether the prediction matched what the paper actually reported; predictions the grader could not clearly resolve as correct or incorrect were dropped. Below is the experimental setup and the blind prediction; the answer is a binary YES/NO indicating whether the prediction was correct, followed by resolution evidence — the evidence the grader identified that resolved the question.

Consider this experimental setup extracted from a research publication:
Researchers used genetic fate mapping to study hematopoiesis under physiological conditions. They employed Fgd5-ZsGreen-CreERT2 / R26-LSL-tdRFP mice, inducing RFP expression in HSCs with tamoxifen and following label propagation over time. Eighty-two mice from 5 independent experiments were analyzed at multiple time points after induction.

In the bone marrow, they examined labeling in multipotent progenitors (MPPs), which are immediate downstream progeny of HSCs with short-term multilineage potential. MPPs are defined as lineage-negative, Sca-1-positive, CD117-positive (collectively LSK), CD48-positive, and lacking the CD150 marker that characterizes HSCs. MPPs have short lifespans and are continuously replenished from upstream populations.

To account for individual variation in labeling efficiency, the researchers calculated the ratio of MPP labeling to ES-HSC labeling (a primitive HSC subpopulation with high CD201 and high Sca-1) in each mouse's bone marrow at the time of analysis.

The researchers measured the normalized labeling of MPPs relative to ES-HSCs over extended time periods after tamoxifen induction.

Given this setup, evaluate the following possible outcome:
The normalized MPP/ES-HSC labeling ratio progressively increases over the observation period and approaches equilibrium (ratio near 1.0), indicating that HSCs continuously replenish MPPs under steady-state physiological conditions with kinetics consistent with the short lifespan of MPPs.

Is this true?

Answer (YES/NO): NO